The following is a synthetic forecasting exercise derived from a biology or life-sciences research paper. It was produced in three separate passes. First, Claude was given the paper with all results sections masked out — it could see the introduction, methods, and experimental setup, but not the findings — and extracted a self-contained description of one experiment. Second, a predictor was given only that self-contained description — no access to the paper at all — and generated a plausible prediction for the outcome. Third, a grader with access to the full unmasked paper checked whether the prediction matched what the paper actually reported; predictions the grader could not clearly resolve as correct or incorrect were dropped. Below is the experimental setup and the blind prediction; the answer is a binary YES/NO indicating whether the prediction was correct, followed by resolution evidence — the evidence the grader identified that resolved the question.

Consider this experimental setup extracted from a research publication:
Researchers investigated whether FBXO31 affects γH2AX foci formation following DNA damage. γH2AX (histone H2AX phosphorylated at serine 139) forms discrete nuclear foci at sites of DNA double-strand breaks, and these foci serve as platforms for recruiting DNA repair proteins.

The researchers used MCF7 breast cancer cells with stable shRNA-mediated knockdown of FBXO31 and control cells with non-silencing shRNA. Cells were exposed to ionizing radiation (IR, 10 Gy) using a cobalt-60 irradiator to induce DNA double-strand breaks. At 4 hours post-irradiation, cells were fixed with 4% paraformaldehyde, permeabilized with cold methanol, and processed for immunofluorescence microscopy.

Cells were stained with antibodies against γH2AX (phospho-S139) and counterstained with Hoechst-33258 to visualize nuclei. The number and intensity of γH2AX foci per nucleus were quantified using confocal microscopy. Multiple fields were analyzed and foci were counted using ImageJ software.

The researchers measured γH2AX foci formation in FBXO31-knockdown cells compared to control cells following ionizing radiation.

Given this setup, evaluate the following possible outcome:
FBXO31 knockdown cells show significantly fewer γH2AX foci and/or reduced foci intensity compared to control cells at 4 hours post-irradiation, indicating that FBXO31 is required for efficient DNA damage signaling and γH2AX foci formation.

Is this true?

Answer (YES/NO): YES